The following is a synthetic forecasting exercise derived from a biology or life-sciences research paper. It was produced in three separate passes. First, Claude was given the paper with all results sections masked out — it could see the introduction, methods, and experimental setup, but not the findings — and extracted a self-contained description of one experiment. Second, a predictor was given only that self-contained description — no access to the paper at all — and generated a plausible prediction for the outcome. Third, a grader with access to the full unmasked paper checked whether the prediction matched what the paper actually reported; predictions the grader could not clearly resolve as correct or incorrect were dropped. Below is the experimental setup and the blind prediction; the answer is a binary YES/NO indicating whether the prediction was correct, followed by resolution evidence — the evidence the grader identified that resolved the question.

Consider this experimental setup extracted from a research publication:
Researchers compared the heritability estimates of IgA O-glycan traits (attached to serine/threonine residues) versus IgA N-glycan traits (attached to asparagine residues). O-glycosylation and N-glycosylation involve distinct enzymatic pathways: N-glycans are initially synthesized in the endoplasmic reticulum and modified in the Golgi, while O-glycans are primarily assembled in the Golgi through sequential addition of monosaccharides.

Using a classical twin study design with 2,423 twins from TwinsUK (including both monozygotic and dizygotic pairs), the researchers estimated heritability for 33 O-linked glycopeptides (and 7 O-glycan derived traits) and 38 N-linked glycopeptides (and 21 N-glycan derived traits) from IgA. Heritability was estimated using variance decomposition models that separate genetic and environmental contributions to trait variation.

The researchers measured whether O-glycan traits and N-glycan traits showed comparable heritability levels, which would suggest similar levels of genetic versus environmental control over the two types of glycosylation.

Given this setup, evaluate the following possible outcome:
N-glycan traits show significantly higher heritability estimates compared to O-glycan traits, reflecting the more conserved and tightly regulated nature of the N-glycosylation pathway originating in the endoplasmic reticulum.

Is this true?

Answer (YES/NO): YES